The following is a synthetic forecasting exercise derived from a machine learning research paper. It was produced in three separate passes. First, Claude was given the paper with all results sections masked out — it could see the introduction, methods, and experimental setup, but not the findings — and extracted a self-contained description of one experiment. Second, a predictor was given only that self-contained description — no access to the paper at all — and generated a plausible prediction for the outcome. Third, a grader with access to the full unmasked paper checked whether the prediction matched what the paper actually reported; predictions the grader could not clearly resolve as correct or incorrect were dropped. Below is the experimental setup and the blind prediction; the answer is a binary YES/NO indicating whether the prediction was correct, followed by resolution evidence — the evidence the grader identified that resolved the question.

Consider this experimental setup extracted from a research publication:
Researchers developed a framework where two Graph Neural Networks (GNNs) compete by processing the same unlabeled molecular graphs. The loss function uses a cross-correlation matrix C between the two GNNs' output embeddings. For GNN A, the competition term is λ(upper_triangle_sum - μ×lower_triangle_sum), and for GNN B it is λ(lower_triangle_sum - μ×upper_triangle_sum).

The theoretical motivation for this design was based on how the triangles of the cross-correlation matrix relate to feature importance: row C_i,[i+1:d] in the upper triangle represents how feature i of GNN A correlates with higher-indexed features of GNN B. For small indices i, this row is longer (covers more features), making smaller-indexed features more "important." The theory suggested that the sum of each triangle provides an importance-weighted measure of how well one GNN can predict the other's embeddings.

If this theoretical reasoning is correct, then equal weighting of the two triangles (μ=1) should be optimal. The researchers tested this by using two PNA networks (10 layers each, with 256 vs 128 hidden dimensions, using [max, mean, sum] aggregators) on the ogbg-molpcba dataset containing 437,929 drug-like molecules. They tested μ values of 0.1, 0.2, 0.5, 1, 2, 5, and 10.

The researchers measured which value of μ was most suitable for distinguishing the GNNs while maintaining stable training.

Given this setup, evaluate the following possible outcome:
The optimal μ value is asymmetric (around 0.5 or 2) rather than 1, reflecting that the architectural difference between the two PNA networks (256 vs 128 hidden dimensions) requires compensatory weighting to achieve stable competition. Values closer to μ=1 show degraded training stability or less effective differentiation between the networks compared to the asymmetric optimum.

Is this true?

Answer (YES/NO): NO